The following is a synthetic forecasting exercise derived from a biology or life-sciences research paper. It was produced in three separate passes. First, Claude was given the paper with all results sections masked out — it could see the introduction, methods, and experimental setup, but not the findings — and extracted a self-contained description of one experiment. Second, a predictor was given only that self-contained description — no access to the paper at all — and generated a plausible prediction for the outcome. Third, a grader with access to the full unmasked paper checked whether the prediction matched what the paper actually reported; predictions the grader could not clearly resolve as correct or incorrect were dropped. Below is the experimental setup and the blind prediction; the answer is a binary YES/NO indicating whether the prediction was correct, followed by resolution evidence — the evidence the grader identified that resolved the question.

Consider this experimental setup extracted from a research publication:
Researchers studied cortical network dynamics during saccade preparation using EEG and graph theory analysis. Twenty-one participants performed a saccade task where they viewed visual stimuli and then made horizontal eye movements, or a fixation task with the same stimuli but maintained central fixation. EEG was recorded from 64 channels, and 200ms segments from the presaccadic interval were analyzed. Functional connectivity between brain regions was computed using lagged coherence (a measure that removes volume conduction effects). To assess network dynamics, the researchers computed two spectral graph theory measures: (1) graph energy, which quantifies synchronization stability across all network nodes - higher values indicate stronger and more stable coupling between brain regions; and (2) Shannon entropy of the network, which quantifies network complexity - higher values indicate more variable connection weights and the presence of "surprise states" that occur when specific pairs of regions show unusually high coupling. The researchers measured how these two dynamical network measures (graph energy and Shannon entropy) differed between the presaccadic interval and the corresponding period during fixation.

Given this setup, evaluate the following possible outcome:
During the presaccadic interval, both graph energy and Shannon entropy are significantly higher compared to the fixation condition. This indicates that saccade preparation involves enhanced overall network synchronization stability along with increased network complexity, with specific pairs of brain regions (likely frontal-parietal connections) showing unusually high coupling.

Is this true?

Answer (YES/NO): YES